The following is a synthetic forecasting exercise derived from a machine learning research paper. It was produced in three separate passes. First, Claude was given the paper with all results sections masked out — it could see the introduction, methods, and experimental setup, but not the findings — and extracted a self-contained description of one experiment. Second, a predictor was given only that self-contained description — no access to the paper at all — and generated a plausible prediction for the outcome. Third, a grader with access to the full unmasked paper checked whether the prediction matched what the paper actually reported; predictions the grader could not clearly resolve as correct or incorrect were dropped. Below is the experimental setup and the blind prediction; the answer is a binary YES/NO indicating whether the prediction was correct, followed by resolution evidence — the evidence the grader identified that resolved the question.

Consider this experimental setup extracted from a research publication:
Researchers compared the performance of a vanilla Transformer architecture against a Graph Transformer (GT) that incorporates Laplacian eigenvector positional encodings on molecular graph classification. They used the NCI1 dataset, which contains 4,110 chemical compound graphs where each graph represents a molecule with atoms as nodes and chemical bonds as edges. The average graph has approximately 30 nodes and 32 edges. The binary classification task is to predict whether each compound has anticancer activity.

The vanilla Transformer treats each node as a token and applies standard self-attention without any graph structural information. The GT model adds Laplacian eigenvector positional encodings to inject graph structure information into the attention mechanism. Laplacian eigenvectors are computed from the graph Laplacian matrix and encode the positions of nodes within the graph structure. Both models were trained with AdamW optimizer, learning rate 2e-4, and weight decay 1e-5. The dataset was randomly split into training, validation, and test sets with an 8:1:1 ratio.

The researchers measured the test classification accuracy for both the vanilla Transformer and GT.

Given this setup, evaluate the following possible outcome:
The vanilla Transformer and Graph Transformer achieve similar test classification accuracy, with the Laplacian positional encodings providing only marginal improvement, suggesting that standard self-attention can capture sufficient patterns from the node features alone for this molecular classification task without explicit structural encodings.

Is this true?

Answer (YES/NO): NO